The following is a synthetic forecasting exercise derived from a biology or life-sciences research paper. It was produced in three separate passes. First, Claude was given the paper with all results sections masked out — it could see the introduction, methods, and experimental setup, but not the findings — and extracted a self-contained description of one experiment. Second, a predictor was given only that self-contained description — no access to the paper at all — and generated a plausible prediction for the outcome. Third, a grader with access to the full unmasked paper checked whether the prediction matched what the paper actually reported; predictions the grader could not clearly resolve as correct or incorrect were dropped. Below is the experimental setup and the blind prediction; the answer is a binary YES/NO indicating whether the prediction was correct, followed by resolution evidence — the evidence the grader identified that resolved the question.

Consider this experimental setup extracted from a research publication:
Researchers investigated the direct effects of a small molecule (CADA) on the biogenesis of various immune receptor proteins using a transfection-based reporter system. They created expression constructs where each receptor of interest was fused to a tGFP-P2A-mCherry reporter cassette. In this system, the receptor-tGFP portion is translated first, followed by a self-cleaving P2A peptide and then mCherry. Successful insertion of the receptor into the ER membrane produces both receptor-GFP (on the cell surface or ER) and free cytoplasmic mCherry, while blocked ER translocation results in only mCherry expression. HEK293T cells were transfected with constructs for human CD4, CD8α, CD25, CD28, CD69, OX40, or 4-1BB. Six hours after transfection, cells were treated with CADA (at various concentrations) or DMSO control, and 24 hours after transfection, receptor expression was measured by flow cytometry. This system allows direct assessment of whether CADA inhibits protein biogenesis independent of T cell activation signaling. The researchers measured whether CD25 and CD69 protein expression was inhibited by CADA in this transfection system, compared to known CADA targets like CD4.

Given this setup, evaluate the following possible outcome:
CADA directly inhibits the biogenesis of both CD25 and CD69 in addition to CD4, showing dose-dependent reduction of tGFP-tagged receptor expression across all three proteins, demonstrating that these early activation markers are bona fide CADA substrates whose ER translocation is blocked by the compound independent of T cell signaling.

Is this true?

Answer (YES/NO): NO